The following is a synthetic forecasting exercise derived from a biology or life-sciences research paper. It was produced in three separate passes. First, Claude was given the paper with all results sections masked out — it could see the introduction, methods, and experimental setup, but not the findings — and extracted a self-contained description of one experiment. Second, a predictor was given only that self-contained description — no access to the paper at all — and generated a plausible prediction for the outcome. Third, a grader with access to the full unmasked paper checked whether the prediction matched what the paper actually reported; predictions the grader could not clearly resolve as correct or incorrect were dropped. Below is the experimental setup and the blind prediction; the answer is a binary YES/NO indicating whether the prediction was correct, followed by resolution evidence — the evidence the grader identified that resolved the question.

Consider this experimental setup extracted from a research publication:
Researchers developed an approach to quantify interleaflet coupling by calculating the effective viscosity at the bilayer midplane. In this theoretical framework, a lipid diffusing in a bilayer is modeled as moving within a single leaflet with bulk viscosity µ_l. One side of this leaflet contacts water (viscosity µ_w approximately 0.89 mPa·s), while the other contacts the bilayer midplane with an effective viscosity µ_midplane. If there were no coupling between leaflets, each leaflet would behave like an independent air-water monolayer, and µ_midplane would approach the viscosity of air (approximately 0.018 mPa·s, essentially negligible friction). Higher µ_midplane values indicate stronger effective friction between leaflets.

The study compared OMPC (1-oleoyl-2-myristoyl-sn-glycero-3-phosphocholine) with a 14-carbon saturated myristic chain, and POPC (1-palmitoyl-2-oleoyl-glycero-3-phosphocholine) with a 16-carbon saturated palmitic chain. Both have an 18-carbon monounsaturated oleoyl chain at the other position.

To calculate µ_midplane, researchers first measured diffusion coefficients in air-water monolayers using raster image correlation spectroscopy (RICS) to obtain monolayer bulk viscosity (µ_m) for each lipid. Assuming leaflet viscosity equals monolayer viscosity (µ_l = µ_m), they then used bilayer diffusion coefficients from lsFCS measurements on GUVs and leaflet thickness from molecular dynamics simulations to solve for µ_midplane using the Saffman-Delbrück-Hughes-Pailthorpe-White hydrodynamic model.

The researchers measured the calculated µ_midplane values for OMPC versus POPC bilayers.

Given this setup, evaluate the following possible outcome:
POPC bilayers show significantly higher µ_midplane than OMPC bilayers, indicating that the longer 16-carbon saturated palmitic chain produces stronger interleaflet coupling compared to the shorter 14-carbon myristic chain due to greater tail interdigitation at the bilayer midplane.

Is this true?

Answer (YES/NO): NO